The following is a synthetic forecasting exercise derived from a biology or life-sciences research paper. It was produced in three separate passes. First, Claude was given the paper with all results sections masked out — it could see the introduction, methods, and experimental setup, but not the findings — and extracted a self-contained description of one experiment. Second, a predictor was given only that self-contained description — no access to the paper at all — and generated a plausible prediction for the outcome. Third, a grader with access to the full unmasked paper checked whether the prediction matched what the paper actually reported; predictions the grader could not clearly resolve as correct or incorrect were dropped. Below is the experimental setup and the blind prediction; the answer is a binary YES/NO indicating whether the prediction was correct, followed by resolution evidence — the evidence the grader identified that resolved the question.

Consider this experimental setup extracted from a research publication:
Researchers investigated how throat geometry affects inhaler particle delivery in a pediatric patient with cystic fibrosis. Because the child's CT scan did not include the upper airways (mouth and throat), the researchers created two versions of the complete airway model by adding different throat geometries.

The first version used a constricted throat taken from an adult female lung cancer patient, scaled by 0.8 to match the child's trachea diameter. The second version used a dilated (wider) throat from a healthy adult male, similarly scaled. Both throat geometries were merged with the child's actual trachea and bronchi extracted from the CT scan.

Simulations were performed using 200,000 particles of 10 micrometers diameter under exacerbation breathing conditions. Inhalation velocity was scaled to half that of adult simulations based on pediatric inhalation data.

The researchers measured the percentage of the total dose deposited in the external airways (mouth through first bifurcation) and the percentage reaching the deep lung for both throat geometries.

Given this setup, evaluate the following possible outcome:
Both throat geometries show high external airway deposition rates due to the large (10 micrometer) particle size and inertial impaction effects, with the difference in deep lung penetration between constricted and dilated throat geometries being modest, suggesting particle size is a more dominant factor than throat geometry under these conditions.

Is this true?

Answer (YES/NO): NO